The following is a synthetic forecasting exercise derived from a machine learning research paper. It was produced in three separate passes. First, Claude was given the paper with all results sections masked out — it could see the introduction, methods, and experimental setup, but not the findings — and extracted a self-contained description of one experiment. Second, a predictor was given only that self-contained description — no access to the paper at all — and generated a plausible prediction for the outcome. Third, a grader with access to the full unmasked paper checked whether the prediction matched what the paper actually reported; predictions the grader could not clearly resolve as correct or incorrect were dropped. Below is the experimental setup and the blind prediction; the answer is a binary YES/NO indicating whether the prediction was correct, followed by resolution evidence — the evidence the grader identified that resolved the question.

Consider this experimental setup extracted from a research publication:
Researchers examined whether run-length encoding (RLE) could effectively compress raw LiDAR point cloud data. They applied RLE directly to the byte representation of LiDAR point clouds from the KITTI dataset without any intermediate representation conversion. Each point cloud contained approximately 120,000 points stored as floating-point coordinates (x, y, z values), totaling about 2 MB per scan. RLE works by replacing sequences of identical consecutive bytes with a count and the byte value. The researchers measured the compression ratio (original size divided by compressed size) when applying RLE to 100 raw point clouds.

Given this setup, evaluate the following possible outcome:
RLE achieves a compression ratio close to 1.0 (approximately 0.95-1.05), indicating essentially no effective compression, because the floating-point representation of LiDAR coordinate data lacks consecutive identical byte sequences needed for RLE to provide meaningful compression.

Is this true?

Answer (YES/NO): NO